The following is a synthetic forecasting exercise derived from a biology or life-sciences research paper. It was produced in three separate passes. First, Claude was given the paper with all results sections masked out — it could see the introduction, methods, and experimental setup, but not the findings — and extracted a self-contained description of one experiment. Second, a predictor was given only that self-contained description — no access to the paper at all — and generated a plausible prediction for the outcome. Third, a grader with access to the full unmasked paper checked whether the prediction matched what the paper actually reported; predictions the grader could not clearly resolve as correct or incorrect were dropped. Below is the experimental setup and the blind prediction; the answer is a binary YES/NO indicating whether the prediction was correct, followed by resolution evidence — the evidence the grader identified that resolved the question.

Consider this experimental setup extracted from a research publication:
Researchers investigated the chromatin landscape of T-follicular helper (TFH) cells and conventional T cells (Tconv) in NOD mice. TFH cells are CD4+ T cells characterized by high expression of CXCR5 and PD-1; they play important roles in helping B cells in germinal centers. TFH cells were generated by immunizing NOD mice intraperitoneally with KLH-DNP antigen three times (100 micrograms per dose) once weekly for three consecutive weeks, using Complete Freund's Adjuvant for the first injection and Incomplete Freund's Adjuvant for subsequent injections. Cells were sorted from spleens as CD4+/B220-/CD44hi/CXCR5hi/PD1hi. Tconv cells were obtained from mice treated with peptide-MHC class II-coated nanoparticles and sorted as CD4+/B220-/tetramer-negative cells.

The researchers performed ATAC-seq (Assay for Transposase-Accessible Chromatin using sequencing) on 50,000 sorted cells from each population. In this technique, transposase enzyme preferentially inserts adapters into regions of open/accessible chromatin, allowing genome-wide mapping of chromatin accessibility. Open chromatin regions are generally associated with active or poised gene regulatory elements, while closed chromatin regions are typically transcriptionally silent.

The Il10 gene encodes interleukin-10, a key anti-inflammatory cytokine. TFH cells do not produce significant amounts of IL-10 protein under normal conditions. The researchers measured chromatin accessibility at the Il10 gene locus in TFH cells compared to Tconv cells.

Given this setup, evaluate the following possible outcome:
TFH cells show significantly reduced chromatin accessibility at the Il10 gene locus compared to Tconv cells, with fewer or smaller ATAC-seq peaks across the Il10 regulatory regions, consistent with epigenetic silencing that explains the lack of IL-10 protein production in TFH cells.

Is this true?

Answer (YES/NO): NO